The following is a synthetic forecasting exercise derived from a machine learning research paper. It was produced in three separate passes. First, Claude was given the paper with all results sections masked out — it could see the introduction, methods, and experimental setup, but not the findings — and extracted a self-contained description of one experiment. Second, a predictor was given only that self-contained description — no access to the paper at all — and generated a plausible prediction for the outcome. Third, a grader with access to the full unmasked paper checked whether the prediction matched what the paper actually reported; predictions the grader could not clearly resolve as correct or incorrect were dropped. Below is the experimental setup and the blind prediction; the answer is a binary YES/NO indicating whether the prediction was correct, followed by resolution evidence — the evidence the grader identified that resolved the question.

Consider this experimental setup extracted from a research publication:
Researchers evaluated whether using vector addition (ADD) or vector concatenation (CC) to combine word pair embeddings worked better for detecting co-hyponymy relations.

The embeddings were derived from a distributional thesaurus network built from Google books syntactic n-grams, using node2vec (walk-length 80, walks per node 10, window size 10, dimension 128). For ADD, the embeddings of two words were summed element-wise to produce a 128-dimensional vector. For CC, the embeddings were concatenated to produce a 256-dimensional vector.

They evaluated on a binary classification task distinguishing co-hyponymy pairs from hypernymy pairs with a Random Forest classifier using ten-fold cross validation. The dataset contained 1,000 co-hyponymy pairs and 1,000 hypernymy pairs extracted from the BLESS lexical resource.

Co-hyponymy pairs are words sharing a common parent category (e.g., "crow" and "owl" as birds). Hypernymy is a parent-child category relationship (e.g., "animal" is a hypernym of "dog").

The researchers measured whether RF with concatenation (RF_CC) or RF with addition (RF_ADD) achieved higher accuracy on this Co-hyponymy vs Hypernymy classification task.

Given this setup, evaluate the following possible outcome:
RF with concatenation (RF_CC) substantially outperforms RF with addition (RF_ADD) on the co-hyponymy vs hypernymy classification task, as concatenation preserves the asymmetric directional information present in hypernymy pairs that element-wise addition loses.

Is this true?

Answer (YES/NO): NO